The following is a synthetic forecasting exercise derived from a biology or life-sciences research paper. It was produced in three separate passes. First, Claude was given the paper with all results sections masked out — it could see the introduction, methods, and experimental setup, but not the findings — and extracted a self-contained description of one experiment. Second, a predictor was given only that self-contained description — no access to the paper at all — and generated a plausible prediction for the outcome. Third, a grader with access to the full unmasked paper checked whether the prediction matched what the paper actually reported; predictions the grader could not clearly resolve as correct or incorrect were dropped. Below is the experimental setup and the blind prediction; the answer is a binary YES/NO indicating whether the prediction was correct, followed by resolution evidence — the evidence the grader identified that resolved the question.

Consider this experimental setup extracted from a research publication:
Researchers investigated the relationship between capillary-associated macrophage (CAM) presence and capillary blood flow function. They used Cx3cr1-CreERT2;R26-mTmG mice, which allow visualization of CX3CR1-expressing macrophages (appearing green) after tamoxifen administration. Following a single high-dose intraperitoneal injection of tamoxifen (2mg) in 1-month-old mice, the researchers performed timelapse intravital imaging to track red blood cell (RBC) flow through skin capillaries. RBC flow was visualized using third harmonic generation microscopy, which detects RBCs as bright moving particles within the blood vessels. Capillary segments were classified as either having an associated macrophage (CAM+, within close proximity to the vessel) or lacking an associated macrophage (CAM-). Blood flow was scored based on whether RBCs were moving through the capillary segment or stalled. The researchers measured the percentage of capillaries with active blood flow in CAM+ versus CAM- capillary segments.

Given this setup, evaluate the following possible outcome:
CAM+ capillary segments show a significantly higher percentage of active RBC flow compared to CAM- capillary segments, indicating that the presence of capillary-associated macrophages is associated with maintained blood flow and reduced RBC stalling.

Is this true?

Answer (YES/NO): YES